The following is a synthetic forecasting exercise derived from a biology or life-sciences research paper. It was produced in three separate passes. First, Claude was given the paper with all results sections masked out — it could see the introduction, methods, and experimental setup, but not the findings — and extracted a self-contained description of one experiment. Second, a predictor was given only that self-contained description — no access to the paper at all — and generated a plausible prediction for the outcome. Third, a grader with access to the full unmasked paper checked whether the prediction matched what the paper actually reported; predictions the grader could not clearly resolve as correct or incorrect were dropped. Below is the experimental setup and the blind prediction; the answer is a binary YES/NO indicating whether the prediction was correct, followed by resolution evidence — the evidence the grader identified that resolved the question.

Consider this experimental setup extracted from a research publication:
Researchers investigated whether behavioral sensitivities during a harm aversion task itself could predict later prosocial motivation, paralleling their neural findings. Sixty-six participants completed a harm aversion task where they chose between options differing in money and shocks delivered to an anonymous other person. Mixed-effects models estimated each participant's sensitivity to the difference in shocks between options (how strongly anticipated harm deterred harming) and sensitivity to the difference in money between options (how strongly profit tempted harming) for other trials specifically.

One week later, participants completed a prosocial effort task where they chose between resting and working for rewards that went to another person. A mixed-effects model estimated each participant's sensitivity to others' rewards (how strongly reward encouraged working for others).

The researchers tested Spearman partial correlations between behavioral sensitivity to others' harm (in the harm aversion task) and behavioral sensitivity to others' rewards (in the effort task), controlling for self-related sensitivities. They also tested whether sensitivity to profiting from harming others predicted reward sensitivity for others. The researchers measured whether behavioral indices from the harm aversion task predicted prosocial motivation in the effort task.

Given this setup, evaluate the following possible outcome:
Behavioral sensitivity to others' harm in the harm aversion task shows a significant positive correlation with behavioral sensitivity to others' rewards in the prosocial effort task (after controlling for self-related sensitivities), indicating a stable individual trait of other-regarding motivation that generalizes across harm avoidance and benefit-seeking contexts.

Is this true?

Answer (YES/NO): YES